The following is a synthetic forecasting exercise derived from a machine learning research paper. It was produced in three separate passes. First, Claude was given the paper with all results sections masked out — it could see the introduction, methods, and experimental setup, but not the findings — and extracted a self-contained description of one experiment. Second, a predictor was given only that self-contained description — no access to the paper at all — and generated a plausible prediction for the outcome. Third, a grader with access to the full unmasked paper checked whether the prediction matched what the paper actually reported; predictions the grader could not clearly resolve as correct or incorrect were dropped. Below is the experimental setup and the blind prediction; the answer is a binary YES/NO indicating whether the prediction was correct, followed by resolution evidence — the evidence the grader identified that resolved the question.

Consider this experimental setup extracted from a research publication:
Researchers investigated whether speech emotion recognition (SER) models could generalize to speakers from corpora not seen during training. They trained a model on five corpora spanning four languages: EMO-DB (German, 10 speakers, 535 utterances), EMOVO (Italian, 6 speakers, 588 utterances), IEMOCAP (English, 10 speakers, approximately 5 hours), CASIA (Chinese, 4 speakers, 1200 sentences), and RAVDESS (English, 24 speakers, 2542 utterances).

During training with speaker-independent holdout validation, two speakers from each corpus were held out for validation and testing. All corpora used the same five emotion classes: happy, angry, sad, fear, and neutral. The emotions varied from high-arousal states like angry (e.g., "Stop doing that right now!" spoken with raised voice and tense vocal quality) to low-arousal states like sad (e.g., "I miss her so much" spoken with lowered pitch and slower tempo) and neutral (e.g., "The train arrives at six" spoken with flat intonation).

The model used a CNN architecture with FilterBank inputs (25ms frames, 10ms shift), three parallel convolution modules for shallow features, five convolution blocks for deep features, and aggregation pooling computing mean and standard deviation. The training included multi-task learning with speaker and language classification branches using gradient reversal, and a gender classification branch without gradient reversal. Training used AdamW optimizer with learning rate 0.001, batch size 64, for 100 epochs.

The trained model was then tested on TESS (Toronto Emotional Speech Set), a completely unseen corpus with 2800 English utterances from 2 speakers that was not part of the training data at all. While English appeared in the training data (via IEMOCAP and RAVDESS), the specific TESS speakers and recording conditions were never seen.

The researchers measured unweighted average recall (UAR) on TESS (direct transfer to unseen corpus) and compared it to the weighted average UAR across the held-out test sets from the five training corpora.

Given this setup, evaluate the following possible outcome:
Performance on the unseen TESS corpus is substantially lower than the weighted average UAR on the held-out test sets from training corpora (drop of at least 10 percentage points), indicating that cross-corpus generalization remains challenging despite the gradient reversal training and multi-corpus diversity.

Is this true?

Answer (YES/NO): NO